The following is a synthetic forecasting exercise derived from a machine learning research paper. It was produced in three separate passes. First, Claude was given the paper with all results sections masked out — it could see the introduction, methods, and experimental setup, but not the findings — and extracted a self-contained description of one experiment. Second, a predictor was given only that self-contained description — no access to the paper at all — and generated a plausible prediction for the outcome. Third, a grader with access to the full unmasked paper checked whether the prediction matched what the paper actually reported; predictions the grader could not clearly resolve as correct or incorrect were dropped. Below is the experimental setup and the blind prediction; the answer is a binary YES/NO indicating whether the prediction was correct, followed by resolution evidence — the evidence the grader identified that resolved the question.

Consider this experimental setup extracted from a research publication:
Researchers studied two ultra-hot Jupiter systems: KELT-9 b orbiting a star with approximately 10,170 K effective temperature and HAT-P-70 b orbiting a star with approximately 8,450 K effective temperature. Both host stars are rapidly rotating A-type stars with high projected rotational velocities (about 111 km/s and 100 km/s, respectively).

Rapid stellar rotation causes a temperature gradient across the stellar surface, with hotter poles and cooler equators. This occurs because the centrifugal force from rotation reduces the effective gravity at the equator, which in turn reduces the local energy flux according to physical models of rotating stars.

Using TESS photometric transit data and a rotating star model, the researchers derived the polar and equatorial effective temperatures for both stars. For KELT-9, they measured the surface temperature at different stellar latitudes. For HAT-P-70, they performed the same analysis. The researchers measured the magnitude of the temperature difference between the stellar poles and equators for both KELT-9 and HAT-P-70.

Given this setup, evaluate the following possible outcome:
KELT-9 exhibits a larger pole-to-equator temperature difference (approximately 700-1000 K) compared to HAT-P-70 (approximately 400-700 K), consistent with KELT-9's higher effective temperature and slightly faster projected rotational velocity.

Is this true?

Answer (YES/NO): NO